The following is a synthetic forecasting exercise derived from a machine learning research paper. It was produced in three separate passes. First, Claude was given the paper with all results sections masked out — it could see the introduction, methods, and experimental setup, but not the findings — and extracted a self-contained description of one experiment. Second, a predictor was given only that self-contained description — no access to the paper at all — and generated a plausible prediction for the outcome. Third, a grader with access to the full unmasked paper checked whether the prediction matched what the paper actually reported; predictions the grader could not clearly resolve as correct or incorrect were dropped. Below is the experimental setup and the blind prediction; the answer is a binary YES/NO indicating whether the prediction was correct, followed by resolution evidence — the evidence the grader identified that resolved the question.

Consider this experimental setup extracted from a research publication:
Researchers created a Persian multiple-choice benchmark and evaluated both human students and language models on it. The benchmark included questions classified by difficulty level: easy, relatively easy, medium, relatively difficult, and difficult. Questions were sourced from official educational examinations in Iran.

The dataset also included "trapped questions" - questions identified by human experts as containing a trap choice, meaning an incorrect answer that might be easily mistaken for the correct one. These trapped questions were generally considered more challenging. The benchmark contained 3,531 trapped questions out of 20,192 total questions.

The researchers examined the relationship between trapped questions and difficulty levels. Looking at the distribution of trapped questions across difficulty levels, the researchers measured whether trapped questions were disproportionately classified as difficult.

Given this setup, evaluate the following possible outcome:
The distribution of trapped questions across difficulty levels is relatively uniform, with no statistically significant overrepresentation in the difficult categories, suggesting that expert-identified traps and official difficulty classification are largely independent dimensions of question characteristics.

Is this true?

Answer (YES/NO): NO